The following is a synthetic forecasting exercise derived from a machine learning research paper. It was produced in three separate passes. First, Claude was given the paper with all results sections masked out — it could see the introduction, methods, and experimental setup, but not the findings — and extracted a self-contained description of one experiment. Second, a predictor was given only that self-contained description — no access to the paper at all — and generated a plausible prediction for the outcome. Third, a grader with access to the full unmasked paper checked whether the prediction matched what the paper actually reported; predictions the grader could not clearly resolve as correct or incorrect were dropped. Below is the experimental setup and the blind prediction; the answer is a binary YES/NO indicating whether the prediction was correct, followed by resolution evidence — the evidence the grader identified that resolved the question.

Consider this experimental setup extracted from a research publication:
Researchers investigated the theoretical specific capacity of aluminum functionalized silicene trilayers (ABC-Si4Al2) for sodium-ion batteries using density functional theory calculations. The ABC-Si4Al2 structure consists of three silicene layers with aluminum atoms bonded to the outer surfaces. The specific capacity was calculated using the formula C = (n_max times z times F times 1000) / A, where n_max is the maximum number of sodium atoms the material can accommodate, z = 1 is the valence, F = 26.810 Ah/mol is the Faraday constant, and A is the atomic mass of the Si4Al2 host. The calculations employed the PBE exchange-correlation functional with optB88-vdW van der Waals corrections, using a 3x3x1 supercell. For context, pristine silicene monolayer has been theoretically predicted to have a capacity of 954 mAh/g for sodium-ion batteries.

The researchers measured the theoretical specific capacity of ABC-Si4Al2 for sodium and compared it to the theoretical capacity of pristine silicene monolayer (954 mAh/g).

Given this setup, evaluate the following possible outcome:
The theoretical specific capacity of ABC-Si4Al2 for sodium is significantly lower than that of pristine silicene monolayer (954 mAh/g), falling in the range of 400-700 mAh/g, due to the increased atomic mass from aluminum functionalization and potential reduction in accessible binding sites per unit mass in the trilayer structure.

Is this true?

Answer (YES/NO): NO